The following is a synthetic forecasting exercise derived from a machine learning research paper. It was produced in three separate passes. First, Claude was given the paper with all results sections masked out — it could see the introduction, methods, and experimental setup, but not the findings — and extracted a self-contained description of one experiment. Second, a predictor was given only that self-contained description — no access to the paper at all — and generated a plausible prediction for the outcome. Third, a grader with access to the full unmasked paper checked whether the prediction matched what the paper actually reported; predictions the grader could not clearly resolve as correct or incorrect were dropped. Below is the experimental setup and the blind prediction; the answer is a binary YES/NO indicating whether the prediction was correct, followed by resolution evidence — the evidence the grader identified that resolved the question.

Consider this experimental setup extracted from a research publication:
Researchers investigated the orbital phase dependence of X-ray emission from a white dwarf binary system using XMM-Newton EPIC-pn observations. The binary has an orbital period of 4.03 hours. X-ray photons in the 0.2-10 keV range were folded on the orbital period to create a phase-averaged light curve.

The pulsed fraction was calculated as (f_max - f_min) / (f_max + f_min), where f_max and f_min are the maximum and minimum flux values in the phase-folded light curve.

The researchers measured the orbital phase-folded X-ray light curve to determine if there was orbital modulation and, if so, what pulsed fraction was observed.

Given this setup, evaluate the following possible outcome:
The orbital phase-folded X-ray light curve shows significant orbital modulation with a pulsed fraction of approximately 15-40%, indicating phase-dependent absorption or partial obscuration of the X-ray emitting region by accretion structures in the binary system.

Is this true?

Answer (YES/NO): YES